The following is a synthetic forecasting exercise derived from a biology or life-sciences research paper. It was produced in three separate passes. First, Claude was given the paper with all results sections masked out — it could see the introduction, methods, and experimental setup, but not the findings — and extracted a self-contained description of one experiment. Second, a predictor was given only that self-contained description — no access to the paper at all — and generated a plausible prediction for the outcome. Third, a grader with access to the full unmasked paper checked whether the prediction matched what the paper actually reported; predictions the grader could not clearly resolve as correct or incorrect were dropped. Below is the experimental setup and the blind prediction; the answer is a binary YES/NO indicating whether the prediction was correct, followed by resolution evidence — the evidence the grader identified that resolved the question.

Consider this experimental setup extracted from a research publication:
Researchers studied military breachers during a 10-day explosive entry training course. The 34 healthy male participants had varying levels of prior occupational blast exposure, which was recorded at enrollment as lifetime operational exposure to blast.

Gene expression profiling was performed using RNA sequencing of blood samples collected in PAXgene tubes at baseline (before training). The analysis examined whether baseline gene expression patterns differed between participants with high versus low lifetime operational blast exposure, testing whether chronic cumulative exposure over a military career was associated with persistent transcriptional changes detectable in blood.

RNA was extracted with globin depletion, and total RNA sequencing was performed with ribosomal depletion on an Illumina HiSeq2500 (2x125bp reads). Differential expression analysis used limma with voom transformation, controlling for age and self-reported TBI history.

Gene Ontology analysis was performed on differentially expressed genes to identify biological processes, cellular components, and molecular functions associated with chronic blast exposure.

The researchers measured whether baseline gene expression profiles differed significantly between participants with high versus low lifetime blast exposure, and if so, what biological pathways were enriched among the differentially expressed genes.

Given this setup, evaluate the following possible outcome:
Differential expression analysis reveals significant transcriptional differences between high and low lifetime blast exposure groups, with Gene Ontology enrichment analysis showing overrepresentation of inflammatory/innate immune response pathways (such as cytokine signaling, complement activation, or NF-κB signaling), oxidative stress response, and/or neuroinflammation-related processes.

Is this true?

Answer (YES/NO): NO